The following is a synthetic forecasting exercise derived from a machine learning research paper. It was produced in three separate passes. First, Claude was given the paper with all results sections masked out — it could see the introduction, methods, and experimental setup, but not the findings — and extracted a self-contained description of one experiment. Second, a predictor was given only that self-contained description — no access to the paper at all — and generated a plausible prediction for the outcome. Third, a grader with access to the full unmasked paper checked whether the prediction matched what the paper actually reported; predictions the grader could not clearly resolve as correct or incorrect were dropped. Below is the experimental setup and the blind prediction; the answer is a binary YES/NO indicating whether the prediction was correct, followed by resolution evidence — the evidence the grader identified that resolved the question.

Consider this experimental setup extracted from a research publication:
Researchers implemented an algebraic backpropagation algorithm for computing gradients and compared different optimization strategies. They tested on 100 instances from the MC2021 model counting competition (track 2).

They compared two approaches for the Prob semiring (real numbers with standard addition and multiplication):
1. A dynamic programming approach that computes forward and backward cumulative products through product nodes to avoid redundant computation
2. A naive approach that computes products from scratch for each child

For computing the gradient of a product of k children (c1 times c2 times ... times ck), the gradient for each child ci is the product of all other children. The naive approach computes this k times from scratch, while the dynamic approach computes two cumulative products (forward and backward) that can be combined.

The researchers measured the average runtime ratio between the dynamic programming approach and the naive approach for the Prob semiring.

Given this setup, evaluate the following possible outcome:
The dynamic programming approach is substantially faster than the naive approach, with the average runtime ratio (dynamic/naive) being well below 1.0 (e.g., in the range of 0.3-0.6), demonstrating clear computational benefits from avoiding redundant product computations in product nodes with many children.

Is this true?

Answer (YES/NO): NO